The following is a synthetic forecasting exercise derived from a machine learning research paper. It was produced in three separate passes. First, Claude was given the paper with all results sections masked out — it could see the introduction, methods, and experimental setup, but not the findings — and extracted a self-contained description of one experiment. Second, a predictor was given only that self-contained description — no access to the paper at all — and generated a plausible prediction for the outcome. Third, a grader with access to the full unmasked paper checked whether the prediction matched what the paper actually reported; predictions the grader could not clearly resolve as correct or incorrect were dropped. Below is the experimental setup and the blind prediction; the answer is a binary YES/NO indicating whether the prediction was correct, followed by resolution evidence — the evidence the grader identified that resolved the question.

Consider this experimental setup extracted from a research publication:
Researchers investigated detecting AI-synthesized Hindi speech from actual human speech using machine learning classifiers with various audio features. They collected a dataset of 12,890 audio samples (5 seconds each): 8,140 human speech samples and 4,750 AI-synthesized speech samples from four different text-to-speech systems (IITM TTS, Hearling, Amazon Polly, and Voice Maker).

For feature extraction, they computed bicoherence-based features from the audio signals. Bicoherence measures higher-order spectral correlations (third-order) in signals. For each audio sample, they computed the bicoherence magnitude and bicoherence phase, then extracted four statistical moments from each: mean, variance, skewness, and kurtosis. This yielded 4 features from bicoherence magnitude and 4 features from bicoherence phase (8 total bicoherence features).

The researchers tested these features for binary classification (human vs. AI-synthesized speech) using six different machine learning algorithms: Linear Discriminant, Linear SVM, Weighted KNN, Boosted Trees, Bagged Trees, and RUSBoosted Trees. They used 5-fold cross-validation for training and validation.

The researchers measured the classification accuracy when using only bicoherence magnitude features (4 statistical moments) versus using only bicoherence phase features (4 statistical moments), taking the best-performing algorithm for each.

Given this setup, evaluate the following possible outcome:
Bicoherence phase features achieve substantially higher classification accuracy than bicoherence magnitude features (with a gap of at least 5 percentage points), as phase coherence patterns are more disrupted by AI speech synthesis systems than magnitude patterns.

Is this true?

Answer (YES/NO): NO